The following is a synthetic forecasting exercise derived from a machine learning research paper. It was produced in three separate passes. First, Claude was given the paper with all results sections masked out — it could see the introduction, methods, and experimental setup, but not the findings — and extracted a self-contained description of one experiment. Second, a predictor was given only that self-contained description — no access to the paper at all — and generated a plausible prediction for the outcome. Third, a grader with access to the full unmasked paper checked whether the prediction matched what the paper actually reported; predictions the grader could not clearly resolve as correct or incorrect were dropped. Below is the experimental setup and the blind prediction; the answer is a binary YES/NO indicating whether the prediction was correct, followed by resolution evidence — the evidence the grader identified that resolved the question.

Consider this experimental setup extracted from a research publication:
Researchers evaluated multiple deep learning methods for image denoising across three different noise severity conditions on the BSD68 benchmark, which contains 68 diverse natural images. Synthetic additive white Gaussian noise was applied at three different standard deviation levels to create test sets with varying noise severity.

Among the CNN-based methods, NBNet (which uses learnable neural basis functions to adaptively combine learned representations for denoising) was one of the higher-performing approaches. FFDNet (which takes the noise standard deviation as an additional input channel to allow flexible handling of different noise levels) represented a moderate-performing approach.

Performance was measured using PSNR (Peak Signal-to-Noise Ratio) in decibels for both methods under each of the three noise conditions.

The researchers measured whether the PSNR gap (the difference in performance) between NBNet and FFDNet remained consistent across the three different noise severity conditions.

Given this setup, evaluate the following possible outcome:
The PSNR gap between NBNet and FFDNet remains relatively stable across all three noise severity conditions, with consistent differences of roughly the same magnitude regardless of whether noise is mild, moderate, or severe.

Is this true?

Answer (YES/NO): NO